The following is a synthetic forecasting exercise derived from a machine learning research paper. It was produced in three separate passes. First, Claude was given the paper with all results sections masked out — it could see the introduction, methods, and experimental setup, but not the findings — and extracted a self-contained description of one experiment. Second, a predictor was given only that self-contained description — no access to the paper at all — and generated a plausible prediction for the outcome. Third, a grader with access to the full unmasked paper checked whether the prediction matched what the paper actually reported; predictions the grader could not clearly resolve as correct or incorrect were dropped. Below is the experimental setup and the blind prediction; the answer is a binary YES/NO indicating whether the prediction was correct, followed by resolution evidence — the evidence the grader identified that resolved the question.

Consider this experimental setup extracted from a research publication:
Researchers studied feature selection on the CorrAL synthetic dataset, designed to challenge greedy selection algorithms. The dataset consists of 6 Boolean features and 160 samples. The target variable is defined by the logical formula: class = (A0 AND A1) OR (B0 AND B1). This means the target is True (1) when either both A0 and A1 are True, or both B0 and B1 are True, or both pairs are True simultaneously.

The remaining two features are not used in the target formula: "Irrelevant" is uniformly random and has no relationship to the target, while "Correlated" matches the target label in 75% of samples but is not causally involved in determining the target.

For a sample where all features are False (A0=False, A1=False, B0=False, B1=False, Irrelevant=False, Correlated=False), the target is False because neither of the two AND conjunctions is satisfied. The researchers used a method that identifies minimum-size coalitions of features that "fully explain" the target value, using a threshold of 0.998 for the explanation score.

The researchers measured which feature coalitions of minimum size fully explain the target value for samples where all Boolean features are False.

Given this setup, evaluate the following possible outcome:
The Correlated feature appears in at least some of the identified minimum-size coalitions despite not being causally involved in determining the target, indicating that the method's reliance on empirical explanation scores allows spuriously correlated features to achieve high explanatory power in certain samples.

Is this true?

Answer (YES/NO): NO